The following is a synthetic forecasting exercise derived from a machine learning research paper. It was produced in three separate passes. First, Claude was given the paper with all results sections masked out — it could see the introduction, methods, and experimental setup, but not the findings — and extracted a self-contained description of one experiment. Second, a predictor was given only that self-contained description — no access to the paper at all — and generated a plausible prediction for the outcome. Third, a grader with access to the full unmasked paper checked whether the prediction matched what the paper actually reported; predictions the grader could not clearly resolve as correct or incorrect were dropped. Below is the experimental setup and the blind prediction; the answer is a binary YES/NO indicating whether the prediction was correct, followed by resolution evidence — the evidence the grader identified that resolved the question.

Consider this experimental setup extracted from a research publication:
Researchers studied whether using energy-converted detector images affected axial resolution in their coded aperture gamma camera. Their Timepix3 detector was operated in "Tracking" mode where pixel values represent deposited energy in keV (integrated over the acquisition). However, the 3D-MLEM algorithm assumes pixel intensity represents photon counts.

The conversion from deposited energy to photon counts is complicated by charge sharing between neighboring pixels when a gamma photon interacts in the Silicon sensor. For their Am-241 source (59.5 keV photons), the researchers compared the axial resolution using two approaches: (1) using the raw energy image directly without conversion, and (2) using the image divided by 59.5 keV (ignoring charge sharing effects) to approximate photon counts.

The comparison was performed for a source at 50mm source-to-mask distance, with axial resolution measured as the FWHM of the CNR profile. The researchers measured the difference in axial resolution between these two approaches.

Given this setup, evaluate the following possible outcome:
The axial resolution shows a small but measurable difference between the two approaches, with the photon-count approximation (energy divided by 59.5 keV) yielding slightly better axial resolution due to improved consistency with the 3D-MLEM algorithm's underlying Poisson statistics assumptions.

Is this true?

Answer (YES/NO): NO